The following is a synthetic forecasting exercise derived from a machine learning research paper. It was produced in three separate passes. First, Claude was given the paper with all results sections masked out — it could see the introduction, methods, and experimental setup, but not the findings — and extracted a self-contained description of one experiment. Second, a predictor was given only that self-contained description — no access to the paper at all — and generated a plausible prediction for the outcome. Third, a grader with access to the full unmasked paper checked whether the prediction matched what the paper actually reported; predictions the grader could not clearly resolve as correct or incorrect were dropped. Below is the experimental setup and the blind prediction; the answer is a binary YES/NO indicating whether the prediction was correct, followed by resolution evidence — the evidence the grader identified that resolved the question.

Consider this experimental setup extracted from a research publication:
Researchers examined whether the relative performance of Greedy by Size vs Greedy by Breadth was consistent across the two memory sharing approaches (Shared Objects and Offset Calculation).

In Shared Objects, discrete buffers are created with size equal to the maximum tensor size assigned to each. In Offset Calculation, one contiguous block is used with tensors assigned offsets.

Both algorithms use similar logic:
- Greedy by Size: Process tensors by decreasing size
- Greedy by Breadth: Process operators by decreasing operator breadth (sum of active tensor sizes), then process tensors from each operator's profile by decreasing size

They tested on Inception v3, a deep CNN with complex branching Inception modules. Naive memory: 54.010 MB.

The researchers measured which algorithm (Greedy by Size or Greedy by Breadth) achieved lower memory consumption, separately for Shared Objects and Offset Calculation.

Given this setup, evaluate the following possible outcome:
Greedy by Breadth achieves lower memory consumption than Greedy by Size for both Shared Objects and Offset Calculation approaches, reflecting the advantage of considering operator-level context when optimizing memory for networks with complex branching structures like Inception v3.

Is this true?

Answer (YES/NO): NO